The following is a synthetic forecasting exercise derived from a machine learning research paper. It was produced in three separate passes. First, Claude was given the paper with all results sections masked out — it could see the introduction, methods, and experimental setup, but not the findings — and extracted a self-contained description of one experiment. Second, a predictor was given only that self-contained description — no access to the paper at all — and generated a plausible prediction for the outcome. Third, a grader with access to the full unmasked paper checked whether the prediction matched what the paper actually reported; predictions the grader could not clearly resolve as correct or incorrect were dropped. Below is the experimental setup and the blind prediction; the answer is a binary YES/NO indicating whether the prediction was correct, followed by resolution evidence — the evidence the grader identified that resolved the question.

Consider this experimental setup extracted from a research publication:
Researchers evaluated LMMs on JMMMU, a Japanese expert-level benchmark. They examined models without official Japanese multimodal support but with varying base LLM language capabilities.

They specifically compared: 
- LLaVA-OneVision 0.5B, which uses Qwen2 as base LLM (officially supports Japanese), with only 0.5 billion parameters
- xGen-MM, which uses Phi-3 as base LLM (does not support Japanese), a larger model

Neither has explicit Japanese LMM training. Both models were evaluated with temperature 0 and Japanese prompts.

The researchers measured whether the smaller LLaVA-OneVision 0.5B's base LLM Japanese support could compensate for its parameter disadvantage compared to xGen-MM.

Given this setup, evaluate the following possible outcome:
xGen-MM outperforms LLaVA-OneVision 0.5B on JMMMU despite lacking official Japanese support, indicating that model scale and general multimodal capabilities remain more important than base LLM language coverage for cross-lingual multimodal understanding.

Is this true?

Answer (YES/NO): YES